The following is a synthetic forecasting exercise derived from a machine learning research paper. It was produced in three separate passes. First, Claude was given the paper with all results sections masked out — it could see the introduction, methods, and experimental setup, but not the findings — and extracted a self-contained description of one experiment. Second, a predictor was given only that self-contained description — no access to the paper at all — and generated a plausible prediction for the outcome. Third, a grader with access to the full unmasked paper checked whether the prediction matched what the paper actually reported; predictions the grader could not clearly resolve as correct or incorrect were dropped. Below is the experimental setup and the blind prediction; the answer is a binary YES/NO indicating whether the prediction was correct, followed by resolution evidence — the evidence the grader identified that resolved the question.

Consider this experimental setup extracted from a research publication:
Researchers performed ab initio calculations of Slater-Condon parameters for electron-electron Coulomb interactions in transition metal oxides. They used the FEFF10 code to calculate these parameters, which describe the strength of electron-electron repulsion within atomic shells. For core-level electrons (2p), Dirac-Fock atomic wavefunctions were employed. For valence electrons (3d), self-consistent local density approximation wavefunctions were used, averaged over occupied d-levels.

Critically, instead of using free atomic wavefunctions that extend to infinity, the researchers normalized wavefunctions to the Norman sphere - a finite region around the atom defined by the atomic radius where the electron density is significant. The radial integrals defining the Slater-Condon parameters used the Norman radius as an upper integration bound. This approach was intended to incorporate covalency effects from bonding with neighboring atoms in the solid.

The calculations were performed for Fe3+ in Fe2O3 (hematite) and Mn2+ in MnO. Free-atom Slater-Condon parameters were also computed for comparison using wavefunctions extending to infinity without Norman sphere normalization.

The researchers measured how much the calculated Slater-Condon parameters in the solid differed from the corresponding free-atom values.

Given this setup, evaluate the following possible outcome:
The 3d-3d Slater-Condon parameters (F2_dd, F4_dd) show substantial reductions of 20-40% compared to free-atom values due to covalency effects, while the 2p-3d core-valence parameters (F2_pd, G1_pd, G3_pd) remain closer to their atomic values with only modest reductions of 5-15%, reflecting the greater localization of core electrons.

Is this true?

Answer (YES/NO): NO